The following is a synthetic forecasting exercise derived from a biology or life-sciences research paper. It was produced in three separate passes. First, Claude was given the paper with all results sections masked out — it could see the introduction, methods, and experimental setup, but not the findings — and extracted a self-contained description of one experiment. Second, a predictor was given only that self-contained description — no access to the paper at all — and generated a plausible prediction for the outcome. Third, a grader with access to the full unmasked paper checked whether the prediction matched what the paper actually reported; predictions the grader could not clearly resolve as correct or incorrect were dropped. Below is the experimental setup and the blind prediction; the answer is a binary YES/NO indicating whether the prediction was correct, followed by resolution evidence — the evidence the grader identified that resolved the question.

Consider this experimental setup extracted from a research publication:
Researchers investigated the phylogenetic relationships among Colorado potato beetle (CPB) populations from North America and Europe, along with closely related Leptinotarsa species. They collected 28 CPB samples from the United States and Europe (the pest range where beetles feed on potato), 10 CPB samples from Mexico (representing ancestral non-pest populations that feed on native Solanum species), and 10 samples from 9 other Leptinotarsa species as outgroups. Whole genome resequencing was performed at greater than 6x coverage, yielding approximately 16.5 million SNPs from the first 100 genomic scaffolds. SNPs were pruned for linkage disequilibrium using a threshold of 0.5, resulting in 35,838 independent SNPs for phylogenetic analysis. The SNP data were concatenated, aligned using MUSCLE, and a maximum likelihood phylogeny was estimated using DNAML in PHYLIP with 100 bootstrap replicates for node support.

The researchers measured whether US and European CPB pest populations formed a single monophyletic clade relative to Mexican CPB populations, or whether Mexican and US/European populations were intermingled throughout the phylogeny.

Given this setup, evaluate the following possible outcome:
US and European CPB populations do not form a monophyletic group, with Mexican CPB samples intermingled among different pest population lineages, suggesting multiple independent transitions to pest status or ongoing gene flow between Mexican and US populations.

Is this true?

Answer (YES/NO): NO